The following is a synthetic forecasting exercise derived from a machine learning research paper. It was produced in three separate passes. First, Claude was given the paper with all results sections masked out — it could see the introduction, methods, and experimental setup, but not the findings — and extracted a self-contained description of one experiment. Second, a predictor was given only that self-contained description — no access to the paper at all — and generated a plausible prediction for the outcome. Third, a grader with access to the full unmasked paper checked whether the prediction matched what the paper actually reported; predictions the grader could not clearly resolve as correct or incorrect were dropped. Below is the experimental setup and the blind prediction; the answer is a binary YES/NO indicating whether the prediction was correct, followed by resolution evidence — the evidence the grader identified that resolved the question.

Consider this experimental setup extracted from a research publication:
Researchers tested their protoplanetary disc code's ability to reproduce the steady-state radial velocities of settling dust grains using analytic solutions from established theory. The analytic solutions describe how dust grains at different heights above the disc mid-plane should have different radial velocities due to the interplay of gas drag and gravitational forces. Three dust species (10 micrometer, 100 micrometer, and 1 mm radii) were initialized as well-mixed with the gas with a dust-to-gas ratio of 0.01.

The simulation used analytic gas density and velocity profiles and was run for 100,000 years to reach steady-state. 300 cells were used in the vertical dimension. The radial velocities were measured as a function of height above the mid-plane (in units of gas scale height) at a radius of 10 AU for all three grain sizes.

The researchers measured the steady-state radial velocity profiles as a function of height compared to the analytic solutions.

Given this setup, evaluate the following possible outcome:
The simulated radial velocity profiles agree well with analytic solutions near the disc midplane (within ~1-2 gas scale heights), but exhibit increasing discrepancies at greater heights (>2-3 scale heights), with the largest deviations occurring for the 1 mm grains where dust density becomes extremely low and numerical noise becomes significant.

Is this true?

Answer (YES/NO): NO